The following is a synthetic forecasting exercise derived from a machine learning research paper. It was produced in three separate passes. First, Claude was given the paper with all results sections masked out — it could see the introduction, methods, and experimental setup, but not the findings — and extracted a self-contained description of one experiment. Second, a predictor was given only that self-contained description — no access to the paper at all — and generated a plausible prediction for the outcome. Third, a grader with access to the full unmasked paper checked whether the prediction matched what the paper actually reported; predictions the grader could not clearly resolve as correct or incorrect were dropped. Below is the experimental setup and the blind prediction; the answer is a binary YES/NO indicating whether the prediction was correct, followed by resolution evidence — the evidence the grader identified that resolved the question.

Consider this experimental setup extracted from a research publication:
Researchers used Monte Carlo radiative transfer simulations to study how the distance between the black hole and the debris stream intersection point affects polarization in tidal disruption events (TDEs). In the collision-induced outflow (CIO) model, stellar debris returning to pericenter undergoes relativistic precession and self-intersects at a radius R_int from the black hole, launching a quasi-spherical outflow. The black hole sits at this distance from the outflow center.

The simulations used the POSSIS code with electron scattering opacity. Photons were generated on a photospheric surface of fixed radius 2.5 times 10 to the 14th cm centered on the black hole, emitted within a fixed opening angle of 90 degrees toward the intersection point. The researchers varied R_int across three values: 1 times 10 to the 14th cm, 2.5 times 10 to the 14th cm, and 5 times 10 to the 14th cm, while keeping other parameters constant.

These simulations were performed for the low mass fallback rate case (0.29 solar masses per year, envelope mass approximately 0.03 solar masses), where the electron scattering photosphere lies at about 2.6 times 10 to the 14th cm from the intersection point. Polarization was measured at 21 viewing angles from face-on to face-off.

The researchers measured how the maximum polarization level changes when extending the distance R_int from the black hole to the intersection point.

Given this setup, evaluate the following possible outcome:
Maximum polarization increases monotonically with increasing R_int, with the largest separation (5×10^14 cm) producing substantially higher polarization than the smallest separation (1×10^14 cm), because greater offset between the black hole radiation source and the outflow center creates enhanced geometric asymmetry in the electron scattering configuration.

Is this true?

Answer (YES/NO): NO